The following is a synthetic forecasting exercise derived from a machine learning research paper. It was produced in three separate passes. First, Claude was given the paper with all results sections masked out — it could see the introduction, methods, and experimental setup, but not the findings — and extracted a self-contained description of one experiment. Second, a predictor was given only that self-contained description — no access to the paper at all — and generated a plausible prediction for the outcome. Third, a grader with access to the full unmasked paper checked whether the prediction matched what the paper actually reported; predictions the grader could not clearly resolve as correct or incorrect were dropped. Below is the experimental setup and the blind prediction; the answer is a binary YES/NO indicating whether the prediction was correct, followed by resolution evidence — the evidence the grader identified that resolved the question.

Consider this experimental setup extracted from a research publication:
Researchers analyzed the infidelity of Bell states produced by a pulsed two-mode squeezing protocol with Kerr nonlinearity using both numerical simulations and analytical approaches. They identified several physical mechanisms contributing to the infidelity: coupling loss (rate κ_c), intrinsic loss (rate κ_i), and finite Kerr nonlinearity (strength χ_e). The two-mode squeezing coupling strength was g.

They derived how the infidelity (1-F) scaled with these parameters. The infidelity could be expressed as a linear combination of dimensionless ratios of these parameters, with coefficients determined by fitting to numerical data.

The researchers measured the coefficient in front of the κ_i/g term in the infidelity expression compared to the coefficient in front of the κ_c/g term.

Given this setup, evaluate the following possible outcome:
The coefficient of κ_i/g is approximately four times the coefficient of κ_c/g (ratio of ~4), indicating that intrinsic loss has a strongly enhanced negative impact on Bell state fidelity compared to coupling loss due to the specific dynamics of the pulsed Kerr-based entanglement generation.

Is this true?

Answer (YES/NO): NO